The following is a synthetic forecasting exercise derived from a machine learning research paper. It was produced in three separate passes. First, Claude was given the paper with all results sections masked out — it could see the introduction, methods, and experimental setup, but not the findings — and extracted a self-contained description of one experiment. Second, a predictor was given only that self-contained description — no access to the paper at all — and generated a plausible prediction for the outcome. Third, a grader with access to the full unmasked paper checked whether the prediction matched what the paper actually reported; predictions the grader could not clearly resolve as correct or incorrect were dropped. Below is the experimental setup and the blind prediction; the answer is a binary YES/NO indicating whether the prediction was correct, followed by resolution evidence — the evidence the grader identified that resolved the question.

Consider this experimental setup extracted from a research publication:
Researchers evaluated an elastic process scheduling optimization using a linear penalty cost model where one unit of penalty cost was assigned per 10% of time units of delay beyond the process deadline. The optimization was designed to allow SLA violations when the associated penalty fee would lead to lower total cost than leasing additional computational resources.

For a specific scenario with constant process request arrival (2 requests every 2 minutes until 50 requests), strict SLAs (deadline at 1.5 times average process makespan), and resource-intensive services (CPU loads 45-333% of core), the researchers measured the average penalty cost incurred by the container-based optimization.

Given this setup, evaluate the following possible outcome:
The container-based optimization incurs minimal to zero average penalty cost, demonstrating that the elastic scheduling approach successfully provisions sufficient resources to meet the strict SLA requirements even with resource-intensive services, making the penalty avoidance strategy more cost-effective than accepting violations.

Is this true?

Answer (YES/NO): YES